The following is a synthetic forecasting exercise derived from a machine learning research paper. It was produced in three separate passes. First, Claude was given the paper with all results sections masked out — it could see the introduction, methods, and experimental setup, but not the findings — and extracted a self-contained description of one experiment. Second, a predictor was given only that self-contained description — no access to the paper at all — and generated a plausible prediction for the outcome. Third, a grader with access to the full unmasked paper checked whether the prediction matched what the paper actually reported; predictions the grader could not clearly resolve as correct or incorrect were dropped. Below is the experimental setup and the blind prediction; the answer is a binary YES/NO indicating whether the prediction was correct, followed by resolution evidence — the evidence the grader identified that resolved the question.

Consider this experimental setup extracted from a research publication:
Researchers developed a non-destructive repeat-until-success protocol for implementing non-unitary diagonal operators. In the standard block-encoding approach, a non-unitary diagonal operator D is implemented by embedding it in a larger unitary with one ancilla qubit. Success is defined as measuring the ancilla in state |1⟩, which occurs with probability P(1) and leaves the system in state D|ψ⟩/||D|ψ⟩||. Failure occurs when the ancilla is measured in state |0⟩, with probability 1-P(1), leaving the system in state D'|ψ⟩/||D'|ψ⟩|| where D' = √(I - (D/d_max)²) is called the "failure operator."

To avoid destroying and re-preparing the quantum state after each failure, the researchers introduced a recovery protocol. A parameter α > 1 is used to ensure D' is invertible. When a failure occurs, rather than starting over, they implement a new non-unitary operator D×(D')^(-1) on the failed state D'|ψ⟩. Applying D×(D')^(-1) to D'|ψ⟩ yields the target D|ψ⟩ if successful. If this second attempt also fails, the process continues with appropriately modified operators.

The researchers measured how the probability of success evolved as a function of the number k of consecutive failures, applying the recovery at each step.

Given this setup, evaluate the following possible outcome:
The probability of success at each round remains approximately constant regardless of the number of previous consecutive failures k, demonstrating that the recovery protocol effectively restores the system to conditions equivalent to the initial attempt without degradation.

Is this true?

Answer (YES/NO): NO